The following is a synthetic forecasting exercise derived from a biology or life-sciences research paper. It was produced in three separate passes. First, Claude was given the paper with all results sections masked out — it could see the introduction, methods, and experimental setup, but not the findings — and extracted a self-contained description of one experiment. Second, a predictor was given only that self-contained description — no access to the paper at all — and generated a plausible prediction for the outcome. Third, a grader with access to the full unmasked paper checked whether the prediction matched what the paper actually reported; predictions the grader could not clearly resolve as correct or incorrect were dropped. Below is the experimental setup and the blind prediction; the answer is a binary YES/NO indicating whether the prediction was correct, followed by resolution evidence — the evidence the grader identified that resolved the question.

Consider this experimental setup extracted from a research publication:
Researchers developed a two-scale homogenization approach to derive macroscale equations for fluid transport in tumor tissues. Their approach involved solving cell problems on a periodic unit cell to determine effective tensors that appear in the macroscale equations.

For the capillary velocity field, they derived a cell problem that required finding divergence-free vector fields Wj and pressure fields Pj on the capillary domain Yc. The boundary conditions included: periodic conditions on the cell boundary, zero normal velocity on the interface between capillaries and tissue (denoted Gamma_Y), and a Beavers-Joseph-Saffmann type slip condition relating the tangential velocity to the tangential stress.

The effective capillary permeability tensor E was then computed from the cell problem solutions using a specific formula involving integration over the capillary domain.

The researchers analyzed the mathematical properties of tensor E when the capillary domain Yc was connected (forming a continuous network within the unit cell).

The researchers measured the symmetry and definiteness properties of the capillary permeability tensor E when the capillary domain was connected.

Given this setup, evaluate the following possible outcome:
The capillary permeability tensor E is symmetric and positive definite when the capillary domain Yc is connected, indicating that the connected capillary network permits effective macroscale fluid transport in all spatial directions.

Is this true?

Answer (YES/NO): YES